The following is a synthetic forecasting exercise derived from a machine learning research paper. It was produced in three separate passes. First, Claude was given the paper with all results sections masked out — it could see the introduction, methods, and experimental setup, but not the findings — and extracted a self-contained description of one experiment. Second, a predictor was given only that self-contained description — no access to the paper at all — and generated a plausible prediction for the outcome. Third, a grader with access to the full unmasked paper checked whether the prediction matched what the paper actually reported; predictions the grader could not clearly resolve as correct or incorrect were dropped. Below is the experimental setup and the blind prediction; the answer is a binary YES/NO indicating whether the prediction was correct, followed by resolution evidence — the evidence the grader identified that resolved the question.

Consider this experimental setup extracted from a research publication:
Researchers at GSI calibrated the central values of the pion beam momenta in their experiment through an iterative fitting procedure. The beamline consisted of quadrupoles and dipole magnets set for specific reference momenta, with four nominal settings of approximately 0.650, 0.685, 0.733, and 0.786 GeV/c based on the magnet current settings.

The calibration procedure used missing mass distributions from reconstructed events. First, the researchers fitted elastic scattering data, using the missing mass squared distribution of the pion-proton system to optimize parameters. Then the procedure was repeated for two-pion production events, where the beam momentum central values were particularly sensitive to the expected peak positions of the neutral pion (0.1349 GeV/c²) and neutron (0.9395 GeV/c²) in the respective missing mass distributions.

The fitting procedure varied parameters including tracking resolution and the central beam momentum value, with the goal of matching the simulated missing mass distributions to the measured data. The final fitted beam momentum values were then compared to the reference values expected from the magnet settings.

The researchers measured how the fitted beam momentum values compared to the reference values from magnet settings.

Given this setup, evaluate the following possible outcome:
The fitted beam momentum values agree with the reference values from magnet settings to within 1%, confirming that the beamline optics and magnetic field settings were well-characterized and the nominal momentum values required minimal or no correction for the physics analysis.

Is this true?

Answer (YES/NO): NO